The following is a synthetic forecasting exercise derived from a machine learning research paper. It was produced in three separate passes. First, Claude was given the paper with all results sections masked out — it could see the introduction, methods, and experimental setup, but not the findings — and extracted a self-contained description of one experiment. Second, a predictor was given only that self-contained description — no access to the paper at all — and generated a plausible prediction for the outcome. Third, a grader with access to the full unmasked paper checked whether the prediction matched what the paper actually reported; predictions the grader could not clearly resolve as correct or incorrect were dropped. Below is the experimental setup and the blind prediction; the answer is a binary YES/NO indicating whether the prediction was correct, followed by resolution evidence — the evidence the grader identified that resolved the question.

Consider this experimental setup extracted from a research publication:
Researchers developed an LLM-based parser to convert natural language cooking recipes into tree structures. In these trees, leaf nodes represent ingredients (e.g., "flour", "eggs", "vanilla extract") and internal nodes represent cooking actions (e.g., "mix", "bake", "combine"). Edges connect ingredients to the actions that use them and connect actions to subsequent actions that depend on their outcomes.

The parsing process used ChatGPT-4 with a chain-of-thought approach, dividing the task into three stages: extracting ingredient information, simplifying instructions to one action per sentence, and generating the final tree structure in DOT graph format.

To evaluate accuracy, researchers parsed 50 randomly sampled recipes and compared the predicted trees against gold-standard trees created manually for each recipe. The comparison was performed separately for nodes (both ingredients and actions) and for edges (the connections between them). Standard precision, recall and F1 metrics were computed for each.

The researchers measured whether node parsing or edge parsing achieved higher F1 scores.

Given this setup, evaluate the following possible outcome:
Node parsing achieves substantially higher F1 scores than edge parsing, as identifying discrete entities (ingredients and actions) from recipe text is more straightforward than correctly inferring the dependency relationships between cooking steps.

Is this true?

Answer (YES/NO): NO